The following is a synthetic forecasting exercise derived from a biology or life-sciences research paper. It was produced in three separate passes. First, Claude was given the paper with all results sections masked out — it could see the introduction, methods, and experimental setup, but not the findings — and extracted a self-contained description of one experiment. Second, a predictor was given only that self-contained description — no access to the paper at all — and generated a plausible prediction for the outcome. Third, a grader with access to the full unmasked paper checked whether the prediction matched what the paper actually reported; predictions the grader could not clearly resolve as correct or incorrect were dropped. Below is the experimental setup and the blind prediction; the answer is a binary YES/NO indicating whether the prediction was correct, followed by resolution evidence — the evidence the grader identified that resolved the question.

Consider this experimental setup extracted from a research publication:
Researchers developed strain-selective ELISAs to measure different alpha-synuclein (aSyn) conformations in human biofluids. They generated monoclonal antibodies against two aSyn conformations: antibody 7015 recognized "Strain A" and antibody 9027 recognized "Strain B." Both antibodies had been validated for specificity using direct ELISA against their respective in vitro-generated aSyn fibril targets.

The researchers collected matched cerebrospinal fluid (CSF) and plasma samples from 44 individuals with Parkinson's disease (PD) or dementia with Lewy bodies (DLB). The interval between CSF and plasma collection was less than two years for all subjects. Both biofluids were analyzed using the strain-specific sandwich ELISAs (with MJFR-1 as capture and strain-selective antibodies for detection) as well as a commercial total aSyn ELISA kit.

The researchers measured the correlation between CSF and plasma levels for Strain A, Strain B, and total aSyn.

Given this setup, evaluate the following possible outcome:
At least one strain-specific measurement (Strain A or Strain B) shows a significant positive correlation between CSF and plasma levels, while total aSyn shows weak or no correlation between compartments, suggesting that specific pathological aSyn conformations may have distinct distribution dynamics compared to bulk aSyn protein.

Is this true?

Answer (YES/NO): NO